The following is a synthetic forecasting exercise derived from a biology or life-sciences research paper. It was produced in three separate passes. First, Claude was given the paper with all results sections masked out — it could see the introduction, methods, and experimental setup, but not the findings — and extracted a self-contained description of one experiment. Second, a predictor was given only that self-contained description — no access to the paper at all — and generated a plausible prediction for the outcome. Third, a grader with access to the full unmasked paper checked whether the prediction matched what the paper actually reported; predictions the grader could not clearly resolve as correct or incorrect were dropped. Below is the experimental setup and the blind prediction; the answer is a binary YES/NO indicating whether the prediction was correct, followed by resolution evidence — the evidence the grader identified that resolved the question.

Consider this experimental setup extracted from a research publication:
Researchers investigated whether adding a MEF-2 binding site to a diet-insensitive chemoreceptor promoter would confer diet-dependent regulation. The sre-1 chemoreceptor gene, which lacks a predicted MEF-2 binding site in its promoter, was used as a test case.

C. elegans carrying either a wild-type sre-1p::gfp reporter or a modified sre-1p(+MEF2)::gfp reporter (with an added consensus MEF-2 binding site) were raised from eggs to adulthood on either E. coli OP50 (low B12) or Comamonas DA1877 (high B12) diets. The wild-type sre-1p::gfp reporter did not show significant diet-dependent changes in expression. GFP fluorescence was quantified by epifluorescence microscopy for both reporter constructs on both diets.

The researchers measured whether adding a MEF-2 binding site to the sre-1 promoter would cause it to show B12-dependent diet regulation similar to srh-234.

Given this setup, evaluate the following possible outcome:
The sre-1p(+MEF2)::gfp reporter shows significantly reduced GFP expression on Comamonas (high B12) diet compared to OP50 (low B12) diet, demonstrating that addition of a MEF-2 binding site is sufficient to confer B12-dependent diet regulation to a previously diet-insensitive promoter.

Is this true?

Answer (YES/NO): NO